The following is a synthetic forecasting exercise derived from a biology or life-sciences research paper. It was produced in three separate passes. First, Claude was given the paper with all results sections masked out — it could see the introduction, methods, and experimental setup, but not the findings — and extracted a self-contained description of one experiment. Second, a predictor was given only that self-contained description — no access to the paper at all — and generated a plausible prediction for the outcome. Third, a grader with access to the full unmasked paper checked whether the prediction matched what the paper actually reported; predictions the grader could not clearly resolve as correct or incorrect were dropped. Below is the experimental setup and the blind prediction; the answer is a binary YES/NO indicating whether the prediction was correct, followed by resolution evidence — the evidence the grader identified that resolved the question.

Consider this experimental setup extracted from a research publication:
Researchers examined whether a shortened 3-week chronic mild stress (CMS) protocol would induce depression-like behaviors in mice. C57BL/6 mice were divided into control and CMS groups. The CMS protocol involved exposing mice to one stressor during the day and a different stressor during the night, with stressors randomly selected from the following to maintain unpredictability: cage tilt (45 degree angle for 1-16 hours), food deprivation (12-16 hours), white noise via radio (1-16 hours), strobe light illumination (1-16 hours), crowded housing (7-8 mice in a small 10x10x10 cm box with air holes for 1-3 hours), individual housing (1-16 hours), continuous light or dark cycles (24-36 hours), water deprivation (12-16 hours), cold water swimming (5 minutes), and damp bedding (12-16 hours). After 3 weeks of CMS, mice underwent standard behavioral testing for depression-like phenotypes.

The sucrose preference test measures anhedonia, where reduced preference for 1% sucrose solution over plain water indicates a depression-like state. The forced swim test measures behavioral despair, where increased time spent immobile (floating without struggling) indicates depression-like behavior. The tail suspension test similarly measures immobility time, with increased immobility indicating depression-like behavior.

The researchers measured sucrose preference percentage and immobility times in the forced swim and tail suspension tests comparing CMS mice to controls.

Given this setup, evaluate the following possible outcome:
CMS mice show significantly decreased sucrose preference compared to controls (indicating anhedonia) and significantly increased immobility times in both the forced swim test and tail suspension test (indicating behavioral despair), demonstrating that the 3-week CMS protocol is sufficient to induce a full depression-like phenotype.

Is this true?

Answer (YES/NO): NO